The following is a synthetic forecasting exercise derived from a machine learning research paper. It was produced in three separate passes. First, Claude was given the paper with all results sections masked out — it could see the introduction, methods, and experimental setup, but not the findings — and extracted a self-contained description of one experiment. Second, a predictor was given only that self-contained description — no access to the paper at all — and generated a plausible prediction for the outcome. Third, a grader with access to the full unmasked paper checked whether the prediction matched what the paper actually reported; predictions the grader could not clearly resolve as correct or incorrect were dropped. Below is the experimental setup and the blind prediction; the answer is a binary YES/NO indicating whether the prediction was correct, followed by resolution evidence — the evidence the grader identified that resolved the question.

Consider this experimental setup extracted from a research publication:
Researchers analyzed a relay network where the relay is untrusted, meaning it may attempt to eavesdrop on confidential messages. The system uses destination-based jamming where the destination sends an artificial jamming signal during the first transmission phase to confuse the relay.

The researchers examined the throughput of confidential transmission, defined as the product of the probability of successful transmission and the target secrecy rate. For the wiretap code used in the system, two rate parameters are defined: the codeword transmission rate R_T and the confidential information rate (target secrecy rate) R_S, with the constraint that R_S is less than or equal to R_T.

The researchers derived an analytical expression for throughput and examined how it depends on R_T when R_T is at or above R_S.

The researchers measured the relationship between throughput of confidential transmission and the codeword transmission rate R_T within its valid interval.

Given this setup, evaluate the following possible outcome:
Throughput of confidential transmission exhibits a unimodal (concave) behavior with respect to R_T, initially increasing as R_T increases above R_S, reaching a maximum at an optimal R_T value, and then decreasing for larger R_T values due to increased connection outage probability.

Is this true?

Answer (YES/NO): NO